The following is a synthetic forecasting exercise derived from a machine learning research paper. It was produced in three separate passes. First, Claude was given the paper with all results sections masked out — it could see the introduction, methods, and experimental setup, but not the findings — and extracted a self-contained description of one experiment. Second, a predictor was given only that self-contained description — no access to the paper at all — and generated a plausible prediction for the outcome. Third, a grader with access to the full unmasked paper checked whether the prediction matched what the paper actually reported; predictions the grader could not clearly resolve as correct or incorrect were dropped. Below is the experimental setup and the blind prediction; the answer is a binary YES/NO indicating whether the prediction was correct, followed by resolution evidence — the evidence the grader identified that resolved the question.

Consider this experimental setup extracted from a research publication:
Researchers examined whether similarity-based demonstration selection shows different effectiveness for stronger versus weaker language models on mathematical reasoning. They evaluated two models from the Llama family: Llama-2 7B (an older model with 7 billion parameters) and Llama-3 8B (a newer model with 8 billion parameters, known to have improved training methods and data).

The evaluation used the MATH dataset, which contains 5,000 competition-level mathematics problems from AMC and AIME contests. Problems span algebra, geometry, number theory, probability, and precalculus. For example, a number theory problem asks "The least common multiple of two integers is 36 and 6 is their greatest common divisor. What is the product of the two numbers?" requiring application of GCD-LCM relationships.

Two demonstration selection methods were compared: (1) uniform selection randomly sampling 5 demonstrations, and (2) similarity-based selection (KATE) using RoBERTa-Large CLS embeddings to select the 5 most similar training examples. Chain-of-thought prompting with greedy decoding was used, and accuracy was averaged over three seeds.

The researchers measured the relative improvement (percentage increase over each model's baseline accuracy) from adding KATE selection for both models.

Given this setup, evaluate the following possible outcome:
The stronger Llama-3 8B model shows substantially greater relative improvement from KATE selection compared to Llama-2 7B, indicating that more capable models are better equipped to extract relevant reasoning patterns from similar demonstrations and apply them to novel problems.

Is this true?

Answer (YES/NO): NO